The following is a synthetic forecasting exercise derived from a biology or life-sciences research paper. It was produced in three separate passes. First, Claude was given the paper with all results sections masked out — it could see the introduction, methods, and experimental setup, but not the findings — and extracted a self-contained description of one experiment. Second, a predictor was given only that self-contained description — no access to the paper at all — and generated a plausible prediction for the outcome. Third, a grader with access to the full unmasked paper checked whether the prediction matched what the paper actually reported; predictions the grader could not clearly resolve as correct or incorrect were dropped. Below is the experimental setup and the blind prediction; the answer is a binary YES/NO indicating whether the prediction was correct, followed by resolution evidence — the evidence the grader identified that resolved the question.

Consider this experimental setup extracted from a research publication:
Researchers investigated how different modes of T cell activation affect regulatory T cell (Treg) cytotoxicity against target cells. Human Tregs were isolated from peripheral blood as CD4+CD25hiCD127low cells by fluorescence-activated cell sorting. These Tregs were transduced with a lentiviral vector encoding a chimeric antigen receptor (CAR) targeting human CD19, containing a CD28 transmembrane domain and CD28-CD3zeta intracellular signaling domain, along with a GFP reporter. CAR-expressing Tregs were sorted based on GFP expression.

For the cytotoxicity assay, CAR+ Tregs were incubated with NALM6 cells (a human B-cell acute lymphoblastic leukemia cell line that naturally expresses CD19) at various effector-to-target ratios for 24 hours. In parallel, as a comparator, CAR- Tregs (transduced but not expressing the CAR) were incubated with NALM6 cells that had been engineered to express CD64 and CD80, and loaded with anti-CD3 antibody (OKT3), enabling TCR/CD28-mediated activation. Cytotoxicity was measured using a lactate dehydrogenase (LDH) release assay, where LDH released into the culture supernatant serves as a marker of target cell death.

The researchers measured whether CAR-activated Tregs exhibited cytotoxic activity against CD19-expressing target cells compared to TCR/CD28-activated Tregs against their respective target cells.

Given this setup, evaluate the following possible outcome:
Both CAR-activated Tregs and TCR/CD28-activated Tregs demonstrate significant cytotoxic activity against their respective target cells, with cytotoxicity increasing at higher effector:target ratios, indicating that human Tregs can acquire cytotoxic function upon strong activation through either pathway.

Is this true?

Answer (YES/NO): NO